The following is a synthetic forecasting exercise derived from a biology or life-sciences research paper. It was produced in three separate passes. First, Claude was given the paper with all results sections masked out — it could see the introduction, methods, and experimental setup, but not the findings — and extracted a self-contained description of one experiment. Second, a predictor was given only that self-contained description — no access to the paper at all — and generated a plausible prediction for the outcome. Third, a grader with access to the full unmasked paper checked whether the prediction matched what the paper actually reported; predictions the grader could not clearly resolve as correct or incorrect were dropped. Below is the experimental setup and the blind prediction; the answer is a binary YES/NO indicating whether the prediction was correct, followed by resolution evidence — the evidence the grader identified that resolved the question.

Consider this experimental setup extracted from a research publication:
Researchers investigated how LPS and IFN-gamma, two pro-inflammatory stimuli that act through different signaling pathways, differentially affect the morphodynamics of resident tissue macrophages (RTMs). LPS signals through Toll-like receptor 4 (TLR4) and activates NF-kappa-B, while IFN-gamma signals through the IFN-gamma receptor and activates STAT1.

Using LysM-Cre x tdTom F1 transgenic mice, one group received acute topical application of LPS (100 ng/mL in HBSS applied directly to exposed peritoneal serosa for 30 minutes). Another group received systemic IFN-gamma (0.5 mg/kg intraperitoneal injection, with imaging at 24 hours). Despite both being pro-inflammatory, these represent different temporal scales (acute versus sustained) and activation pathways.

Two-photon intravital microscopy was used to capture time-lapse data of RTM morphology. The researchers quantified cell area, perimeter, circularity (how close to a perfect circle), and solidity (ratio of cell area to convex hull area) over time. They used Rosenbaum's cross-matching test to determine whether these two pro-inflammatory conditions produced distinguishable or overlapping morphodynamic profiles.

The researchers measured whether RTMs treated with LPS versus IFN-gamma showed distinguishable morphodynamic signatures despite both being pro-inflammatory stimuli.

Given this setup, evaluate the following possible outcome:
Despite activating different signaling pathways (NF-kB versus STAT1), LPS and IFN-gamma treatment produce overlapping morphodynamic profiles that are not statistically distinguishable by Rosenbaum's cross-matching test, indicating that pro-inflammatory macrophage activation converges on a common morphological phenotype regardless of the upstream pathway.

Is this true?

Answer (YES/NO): NO